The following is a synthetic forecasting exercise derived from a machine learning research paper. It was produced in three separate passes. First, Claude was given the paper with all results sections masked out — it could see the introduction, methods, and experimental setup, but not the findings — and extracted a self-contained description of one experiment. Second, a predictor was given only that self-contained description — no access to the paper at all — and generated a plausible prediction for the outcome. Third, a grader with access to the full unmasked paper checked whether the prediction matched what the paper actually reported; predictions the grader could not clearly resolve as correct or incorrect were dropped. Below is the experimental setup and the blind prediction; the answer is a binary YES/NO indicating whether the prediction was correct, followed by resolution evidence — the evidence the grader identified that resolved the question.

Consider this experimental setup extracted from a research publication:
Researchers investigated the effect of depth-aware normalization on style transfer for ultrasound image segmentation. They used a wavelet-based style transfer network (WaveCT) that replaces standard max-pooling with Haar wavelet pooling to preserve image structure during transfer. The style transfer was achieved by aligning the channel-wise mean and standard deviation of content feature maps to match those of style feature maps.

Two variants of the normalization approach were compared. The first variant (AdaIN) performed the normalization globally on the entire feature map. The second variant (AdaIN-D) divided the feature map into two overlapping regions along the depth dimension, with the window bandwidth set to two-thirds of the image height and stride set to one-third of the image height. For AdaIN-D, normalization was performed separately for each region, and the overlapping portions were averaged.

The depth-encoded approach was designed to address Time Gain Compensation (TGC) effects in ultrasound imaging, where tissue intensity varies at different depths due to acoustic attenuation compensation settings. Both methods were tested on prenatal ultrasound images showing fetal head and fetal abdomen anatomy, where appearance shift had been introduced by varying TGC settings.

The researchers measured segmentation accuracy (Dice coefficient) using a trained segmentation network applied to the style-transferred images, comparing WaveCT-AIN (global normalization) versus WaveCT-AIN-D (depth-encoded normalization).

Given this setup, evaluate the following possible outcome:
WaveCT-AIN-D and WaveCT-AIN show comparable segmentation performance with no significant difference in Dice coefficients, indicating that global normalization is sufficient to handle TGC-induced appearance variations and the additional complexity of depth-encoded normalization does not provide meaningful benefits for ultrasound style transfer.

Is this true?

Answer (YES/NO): NO